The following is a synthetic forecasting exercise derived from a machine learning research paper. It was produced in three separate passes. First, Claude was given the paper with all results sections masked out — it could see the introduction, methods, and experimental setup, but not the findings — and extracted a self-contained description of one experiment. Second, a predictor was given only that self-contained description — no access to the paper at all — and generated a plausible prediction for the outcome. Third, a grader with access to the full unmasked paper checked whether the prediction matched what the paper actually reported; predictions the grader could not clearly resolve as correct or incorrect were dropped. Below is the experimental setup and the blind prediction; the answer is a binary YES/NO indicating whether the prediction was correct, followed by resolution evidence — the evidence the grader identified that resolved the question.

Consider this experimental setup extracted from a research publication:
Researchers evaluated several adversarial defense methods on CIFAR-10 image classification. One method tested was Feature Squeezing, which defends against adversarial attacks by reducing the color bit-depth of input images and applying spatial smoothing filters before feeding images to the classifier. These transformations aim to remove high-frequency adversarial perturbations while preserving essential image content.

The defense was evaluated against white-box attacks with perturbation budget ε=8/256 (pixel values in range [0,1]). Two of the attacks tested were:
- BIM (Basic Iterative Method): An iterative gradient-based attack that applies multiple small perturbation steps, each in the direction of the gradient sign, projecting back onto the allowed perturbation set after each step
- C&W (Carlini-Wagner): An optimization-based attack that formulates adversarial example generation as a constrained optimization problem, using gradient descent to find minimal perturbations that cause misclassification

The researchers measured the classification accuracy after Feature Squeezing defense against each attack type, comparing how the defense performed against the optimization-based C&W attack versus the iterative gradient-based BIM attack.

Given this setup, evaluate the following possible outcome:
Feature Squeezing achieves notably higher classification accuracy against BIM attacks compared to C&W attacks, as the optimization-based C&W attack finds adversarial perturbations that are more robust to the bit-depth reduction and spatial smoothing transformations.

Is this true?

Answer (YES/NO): NO